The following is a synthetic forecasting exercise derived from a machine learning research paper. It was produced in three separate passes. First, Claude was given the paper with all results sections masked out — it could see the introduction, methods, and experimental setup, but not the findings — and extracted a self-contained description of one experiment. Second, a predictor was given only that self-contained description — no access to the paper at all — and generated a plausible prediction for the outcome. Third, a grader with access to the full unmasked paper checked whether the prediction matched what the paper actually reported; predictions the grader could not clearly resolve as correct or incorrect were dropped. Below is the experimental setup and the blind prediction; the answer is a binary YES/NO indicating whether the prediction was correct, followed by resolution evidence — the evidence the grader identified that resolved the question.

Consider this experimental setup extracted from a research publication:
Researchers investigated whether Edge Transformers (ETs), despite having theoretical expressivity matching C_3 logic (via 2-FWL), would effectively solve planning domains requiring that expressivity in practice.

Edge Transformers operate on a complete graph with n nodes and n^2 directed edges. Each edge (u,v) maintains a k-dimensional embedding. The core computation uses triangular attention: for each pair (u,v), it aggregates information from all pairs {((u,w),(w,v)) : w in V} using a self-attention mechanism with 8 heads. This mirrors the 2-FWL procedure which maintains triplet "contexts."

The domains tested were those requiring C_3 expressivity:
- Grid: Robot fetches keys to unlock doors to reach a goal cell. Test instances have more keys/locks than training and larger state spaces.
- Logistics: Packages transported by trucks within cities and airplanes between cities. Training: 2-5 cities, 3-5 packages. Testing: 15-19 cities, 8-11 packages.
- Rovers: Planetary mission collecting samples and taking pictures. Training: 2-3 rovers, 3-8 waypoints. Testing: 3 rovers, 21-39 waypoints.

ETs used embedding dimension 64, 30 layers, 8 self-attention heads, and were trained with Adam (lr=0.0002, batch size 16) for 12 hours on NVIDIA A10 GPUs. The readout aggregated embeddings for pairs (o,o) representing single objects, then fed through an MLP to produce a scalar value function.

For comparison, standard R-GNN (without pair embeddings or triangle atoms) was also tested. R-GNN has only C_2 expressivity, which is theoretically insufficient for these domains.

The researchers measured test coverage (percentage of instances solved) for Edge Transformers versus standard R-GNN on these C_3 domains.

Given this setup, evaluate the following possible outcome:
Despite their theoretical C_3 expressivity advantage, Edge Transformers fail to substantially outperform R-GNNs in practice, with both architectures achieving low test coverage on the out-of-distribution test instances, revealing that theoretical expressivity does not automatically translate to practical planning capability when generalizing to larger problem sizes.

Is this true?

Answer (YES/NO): YES